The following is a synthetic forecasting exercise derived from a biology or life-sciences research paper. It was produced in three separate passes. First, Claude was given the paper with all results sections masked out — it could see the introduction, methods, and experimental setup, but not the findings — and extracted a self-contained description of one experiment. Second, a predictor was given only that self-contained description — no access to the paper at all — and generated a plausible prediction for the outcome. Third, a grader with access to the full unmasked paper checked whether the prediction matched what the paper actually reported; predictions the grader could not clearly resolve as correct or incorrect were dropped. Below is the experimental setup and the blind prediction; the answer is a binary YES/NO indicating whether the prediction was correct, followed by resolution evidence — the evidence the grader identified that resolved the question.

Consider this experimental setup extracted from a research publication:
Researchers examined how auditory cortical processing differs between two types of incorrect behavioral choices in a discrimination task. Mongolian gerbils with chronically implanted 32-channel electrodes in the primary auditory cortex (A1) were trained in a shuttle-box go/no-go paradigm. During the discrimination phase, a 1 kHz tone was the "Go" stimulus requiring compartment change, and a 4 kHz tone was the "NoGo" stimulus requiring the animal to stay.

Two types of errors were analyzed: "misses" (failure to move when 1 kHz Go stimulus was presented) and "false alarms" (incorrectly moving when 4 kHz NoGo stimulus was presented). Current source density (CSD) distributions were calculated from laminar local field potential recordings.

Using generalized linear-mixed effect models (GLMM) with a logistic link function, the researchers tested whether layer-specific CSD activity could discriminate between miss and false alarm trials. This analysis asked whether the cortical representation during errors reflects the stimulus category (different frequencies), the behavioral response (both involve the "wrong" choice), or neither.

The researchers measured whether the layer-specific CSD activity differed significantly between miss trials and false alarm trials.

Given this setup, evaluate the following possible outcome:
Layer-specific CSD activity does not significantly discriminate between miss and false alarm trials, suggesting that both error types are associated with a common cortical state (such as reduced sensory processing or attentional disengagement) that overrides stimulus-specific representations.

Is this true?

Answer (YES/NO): YES